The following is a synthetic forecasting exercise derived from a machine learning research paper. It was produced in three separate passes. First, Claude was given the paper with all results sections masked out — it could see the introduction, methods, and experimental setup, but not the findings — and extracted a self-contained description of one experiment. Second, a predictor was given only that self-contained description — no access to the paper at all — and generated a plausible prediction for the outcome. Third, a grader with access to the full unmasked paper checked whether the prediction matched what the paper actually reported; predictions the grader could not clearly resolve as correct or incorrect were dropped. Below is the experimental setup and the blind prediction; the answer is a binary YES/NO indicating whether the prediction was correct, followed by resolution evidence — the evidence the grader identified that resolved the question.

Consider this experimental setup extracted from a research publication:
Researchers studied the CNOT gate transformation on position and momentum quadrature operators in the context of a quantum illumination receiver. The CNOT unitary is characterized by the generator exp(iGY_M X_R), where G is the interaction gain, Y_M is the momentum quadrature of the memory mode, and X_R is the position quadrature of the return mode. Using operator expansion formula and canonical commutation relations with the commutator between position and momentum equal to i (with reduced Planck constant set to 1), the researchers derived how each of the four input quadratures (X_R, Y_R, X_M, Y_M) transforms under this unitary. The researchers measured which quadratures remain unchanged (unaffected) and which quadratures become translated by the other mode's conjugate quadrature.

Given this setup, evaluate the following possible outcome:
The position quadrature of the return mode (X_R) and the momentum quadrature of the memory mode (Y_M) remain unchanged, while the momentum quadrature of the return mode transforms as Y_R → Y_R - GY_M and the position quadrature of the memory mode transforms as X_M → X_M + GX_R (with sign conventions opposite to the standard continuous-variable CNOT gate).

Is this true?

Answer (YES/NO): YES